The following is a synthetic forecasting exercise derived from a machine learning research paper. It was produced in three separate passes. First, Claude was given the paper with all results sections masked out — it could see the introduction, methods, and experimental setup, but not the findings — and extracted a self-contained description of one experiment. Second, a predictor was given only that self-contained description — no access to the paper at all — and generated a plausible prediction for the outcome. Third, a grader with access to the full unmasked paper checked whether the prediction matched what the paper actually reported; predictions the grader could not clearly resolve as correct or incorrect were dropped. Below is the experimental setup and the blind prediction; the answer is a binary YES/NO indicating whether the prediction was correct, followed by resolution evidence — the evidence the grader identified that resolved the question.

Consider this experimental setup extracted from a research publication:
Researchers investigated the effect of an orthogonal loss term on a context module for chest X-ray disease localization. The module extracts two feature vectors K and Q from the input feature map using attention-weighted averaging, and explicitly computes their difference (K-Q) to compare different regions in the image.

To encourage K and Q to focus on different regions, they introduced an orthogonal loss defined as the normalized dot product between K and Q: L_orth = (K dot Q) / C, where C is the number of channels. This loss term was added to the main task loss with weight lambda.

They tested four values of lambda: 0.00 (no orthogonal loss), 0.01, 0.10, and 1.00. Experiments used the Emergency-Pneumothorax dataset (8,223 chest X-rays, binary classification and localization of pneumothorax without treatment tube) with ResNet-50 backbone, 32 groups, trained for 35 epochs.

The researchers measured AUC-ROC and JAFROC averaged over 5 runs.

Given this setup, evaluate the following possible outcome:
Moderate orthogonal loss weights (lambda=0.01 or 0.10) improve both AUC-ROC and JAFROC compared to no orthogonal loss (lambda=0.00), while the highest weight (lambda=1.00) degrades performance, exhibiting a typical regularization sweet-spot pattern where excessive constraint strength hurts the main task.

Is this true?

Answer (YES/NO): NO